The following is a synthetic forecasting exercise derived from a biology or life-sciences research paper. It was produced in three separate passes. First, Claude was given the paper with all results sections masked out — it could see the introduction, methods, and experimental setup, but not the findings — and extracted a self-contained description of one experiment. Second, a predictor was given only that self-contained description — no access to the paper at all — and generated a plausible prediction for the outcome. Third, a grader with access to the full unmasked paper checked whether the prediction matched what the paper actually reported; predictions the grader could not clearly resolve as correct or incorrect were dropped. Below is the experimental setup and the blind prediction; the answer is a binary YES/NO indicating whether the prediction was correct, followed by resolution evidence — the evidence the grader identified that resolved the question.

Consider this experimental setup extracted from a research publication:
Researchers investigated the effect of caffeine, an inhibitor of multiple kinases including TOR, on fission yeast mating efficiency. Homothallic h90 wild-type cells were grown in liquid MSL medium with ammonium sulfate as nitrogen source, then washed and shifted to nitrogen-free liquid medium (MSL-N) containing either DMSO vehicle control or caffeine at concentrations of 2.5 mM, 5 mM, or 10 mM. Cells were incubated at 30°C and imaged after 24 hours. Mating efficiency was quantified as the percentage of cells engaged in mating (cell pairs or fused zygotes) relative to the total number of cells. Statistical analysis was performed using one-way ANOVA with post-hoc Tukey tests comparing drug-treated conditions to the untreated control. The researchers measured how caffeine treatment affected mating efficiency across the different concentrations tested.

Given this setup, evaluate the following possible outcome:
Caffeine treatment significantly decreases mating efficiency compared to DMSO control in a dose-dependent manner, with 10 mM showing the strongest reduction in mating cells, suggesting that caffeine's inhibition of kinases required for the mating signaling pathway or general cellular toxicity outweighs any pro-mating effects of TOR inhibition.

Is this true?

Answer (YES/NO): YES